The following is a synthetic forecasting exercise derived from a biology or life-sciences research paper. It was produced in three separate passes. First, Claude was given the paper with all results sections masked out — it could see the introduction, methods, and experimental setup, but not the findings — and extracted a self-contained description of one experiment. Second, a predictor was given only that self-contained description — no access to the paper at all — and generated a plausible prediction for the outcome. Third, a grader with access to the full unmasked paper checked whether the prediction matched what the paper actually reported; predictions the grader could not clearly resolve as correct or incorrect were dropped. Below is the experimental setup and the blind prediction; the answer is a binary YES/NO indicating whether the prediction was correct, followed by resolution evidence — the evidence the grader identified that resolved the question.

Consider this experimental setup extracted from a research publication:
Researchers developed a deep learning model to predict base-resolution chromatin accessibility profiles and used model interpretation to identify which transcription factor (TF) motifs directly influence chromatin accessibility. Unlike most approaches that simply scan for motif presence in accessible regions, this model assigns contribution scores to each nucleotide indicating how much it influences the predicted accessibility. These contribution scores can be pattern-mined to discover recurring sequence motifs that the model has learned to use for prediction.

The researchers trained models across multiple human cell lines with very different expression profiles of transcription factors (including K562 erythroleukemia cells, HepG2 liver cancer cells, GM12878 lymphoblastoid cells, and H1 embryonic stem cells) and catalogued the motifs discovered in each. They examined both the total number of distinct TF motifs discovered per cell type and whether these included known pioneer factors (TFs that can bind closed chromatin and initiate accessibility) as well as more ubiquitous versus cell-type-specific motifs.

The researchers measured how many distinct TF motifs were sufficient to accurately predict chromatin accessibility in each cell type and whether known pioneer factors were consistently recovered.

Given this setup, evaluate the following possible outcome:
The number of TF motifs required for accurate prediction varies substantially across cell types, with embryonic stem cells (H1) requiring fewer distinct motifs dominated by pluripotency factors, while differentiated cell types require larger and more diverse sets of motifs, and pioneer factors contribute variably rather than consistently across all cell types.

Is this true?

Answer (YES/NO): NO